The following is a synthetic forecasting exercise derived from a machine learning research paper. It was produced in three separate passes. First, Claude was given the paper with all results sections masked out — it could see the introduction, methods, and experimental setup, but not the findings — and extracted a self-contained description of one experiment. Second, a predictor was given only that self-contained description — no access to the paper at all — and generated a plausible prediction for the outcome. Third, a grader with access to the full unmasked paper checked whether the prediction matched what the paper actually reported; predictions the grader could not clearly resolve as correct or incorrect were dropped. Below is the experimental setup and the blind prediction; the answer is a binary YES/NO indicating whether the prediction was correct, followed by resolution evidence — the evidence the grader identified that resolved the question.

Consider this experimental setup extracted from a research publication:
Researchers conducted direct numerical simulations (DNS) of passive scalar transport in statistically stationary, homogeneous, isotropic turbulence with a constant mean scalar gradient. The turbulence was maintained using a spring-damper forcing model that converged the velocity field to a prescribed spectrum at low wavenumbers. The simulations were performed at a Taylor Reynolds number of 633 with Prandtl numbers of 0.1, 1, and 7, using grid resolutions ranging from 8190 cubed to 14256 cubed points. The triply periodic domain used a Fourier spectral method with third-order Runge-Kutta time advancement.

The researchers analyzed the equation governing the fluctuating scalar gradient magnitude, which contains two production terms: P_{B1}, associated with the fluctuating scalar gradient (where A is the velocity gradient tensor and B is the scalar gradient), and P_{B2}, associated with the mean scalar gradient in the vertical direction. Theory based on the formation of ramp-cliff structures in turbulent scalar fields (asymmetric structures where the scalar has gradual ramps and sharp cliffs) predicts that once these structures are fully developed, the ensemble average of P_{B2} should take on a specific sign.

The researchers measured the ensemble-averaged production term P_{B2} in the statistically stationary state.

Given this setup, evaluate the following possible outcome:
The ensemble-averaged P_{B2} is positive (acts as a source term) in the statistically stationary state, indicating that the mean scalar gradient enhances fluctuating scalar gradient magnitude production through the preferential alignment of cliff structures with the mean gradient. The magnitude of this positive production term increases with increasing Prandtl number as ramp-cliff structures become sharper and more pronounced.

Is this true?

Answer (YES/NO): NO